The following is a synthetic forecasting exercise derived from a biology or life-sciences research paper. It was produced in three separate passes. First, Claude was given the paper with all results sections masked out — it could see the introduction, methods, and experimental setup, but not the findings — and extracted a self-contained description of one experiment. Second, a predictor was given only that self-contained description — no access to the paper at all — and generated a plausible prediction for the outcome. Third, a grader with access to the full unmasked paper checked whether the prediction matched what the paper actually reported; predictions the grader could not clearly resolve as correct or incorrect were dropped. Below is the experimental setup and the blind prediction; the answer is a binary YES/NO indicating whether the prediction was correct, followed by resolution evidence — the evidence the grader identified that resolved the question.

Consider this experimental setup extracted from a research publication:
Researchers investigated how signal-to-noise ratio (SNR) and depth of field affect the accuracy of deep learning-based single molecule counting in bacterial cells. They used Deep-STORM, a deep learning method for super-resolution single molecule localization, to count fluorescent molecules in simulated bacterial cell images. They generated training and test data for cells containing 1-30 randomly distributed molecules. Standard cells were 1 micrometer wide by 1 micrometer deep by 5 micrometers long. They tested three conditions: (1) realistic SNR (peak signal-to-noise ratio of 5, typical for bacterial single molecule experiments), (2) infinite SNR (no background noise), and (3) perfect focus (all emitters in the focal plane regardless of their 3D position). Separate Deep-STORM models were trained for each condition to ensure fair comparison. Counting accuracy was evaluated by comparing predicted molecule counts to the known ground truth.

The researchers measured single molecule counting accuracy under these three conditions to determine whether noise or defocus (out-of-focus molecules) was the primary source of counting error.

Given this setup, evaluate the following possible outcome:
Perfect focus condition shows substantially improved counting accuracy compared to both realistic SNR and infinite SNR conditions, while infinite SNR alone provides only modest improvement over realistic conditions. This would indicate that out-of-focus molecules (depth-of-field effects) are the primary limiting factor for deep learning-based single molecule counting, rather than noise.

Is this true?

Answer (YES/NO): NO